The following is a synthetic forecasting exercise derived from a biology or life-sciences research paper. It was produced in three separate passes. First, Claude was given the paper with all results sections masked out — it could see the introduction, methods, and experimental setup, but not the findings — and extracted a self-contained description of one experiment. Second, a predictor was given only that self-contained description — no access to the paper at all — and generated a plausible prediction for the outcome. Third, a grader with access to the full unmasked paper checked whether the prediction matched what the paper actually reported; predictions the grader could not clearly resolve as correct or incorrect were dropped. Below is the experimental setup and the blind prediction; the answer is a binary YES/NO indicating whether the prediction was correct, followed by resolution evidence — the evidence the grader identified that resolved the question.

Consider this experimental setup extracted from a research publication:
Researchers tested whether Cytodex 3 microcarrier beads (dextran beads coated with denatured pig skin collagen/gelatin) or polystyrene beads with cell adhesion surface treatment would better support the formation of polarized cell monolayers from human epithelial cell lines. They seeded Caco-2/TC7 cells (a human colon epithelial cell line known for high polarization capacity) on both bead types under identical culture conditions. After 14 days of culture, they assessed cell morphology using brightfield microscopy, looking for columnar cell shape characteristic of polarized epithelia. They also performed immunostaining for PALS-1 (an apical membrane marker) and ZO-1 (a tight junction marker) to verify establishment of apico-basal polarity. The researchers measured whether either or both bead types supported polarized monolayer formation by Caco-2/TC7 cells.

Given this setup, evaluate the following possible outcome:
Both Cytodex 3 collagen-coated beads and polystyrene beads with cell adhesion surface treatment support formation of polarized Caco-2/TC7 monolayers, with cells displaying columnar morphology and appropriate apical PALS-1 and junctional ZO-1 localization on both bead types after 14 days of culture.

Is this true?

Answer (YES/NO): NO